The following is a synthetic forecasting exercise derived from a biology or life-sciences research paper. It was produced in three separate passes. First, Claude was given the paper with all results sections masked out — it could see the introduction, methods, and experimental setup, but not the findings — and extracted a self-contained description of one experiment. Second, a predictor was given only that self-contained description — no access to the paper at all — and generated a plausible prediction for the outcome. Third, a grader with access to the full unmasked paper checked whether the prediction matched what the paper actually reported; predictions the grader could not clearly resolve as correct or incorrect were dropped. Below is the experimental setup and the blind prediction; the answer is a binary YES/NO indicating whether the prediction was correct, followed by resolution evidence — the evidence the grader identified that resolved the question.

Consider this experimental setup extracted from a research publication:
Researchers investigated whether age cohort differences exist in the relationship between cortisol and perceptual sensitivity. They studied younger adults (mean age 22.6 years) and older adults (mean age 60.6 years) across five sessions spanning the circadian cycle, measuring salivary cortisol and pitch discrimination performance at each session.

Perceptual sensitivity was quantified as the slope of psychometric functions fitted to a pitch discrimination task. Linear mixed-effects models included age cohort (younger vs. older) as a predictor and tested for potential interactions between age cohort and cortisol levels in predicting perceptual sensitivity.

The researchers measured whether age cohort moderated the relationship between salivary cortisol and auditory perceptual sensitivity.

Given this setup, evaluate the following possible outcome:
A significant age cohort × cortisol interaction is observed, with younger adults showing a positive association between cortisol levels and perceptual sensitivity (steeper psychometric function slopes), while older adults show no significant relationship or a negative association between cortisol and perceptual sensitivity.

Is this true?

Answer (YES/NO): NO